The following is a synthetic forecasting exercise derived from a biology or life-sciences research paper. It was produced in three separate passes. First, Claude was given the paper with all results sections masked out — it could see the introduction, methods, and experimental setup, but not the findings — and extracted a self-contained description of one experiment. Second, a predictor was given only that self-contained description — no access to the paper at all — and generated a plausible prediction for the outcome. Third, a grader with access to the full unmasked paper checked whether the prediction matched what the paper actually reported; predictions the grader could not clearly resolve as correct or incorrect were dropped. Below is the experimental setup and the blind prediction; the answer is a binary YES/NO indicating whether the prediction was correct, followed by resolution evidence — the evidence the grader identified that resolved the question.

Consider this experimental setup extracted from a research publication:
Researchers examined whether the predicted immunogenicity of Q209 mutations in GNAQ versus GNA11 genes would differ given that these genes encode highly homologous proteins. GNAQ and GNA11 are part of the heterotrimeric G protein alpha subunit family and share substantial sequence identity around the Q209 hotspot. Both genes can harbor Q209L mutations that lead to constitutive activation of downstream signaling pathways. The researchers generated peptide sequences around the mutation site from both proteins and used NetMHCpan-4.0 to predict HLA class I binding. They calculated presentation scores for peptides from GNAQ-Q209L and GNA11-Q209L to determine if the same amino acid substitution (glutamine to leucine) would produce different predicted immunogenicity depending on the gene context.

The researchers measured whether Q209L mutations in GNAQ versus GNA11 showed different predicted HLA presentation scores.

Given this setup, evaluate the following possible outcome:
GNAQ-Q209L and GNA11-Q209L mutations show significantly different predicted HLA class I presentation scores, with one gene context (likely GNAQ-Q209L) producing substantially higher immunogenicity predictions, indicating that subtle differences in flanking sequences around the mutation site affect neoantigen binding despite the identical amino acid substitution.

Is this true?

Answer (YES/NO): NO